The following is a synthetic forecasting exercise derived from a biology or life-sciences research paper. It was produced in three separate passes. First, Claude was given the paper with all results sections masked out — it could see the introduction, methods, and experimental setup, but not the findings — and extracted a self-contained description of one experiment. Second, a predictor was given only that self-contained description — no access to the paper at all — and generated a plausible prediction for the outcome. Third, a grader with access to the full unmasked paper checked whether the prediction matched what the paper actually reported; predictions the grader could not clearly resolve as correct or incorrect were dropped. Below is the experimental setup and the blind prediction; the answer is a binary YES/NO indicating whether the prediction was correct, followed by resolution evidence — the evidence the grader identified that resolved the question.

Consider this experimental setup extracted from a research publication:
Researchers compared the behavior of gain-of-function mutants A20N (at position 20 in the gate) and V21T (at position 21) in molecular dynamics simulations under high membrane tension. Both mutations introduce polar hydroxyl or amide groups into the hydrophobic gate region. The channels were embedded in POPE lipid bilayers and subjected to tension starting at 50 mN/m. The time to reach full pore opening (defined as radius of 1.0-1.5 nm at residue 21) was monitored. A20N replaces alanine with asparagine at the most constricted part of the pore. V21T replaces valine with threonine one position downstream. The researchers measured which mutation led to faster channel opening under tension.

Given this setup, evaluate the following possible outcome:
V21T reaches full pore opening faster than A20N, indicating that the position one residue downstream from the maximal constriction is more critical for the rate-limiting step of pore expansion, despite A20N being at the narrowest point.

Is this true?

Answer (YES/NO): YES